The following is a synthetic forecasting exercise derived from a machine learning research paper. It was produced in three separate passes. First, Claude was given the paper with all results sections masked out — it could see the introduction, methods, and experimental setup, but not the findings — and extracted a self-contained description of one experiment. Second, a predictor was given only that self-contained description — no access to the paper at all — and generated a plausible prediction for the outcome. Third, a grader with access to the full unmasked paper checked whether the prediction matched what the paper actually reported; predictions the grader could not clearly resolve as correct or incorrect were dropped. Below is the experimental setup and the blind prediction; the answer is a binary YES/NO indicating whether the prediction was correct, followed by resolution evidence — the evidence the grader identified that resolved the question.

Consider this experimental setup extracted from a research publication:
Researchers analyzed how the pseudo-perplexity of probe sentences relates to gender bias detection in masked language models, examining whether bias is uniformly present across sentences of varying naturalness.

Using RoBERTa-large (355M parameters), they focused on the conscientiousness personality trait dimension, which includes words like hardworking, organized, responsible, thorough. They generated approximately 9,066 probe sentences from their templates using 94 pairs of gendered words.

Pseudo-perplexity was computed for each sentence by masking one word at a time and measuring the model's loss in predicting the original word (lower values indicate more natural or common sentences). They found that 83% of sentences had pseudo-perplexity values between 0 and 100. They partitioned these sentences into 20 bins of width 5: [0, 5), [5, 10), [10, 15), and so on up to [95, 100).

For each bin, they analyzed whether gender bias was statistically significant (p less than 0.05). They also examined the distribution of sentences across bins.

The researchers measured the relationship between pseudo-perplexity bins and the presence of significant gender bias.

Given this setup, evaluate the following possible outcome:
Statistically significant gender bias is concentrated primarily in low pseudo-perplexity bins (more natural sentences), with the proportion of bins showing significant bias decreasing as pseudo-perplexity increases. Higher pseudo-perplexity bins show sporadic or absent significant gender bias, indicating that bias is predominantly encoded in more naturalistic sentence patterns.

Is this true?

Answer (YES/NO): YES